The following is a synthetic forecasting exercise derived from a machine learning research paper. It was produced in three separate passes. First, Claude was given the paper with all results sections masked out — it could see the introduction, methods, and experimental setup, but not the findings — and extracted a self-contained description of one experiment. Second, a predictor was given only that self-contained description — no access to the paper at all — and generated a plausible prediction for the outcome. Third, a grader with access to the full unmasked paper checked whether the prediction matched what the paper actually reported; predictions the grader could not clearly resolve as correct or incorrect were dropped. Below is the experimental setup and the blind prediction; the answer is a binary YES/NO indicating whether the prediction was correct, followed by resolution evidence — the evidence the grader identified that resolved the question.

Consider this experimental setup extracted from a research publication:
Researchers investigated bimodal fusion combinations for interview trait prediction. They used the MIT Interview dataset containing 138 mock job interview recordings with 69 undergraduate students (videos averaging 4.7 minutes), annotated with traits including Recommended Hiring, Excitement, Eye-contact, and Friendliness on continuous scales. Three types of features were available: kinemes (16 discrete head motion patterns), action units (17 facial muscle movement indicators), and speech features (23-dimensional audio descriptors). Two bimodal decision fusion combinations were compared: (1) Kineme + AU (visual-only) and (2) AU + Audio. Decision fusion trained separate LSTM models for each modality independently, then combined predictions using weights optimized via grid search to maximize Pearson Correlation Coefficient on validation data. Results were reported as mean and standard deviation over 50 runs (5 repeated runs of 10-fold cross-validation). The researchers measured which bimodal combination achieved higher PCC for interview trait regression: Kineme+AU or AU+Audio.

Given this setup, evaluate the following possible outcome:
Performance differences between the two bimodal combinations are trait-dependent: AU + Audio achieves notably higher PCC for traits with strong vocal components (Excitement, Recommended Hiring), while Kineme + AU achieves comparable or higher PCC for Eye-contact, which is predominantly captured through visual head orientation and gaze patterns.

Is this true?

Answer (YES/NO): NO